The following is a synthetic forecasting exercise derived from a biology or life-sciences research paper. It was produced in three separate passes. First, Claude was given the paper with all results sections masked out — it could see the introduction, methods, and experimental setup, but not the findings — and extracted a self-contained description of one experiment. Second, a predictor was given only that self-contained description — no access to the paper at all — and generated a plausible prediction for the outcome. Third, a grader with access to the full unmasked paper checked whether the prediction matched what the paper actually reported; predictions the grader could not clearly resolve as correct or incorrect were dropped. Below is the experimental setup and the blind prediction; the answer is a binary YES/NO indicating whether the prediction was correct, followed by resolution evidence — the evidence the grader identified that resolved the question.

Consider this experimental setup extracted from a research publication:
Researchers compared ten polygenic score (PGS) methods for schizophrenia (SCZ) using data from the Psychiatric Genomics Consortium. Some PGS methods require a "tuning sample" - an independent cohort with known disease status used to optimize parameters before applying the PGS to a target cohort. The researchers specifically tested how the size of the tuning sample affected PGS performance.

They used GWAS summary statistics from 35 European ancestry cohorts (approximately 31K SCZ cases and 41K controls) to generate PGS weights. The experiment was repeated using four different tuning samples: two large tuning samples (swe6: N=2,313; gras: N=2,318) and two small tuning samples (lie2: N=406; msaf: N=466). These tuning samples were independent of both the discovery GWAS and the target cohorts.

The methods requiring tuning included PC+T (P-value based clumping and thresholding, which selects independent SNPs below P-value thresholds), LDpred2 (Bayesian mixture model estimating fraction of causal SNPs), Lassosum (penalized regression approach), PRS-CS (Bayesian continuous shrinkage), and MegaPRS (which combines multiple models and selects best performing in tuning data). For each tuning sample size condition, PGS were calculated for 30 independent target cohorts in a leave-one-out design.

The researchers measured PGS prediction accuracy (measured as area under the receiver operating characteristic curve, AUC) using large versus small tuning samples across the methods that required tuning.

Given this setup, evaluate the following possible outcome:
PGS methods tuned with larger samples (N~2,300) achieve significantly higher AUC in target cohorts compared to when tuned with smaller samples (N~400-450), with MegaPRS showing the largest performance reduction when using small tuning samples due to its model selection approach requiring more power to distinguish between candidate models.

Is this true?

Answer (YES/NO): NO